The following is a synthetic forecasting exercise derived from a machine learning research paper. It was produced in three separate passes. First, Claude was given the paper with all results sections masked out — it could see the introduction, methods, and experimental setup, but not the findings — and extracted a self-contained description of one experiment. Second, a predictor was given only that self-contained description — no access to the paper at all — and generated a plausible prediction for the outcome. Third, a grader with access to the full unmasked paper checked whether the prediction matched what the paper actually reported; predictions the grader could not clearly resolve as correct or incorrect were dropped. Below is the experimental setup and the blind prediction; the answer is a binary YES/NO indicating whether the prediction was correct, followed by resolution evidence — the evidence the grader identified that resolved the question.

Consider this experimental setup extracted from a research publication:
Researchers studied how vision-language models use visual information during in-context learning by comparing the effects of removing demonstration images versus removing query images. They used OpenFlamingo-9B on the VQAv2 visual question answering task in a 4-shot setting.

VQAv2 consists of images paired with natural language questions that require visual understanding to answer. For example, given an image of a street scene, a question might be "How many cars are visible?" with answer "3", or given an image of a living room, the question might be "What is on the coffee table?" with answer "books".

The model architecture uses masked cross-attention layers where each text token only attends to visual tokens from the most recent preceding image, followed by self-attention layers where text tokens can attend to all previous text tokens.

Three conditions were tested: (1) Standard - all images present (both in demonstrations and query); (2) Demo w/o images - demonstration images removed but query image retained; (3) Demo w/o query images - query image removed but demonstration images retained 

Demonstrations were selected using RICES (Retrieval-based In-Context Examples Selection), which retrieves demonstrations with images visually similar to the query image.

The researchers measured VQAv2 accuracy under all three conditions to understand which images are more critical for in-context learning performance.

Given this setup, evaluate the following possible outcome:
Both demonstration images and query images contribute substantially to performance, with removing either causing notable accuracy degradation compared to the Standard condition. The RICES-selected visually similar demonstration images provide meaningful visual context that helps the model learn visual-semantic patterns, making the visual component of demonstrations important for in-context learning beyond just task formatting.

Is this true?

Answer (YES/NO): NO